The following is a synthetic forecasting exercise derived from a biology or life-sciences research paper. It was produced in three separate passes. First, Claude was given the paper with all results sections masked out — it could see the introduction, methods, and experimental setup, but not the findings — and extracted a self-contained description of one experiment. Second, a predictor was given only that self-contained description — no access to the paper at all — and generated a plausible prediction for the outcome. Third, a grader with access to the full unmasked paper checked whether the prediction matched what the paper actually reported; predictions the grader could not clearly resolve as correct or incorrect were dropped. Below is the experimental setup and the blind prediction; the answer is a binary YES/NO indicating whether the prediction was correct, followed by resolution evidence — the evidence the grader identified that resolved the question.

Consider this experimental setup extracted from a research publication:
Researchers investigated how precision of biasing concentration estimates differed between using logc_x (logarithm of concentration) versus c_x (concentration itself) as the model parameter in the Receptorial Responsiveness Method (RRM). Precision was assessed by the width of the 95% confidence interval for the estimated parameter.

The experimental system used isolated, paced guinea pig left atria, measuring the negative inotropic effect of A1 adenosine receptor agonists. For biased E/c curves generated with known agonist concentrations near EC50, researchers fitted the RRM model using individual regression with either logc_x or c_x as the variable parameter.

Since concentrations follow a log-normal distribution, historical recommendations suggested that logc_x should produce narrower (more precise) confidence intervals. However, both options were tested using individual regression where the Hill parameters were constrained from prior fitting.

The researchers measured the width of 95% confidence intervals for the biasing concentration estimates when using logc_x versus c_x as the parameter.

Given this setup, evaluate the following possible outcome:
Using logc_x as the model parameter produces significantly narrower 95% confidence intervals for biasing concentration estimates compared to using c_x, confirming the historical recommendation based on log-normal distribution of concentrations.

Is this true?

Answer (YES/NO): NO